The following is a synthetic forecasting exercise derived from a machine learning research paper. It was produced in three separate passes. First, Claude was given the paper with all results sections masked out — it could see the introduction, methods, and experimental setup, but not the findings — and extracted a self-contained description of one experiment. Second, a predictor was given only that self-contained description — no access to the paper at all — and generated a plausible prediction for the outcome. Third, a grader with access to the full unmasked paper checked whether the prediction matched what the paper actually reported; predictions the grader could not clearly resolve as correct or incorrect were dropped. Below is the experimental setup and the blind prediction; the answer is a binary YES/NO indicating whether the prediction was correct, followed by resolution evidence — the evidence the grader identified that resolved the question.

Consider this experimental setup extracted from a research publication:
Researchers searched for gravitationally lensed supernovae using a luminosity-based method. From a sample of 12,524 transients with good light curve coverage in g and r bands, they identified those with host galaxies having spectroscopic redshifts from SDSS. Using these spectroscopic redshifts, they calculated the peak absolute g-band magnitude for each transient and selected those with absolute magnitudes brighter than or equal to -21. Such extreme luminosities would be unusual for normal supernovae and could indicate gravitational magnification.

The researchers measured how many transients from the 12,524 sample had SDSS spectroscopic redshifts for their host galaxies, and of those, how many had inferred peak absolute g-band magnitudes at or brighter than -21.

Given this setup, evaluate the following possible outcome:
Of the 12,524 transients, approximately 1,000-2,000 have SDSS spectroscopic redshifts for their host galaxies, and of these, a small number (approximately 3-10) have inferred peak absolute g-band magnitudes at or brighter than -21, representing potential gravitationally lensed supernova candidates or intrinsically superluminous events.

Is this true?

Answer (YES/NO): NO